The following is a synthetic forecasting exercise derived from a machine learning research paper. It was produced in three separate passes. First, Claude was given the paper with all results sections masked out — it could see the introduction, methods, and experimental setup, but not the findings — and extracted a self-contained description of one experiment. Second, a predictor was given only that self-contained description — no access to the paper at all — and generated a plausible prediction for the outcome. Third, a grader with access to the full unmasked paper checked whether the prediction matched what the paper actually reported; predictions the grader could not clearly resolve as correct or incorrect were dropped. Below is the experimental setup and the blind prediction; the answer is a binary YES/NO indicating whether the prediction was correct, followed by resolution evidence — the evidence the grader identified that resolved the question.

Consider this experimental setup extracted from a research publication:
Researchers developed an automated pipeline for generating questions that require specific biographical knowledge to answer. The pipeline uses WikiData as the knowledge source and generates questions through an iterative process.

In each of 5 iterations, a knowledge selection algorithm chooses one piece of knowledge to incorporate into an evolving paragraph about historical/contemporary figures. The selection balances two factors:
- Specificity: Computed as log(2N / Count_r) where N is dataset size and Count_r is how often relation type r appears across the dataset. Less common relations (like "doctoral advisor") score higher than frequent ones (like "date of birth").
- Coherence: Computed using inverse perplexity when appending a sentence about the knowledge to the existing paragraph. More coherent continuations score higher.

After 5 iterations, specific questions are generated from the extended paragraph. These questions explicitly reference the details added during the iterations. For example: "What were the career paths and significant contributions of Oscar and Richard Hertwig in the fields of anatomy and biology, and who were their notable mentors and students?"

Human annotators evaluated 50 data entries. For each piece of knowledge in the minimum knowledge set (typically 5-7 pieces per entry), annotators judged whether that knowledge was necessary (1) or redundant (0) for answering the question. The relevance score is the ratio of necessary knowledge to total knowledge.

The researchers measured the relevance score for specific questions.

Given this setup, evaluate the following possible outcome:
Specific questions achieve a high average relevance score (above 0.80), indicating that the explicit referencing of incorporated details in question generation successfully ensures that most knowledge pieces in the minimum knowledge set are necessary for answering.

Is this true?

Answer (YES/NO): YES